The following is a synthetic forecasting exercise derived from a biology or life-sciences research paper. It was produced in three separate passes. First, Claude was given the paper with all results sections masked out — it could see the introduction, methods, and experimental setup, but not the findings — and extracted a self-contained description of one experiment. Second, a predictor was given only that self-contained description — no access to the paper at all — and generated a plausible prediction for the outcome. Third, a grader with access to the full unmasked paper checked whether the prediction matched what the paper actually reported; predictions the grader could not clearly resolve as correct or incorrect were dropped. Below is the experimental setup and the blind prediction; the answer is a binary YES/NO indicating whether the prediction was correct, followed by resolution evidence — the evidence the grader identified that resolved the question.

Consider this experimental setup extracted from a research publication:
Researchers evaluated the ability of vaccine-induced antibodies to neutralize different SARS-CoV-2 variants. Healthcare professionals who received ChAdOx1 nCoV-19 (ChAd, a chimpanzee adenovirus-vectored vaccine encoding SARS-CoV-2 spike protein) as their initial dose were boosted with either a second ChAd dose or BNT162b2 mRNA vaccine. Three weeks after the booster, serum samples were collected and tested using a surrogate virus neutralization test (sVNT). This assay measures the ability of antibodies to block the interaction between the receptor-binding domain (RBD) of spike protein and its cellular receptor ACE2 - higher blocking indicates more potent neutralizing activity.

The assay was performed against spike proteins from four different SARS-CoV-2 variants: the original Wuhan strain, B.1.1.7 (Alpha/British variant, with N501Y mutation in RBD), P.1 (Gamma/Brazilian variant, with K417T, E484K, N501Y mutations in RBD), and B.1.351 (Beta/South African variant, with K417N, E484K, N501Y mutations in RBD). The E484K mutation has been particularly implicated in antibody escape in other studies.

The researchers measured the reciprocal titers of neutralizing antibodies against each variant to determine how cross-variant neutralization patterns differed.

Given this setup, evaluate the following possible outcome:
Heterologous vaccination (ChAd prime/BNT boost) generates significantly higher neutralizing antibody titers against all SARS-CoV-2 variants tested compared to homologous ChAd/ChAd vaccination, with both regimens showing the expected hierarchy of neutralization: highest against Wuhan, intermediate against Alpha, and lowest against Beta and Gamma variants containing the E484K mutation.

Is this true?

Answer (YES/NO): YES